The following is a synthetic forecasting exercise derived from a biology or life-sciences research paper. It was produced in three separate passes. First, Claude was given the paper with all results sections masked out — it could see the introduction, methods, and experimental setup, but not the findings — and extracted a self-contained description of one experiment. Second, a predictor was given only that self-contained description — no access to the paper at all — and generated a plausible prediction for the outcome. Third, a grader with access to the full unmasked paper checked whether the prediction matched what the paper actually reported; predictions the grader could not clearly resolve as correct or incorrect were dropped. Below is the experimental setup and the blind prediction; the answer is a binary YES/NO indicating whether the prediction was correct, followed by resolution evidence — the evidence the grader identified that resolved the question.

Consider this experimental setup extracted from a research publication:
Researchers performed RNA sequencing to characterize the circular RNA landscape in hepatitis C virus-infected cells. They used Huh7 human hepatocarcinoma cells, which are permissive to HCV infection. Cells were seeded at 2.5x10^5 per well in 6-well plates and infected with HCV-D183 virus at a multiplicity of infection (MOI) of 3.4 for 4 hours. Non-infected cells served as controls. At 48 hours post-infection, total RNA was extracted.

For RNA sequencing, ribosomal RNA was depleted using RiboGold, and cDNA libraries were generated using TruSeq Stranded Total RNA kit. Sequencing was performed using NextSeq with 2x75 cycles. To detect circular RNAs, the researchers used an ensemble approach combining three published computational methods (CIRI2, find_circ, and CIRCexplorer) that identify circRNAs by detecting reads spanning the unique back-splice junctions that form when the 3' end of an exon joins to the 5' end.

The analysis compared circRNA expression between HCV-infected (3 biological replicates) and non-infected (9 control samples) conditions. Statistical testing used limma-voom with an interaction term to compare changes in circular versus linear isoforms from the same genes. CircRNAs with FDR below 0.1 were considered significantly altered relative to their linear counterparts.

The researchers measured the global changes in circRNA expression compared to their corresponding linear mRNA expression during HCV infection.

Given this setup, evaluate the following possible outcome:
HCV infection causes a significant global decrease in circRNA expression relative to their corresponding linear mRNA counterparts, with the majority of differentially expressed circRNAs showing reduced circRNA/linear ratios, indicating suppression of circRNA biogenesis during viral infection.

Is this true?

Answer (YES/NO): YES